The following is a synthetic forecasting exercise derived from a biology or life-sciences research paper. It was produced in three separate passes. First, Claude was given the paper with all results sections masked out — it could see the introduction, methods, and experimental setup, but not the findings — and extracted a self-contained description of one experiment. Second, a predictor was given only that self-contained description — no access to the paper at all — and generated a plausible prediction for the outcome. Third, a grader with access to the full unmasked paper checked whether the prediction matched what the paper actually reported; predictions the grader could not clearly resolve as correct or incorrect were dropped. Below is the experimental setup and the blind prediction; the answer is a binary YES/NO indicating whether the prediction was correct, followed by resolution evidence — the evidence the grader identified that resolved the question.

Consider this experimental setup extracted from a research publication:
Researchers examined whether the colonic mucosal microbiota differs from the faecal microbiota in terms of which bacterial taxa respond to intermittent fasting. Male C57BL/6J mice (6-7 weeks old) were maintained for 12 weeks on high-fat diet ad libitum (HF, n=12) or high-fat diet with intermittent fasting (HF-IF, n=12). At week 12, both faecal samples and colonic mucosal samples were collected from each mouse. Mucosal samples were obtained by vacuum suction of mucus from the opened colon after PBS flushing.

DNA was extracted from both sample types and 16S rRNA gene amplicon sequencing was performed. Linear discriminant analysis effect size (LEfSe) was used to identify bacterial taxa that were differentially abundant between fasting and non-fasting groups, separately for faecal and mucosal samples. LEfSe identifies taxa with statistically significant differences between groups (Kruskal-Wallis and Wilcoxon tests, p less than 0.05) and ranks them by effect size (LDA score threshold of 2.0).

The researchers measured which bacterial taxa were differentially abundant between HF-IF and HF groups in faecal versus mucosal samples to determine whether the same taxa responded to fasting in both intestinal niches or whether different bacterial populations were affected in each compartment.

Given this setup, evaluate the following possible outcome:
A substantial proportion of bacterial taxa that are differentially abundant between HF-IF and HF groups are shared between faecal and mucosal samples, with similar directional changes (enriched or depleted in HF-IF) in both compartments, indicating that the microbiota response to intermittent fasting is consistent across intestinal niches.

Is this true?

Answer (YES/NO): NO